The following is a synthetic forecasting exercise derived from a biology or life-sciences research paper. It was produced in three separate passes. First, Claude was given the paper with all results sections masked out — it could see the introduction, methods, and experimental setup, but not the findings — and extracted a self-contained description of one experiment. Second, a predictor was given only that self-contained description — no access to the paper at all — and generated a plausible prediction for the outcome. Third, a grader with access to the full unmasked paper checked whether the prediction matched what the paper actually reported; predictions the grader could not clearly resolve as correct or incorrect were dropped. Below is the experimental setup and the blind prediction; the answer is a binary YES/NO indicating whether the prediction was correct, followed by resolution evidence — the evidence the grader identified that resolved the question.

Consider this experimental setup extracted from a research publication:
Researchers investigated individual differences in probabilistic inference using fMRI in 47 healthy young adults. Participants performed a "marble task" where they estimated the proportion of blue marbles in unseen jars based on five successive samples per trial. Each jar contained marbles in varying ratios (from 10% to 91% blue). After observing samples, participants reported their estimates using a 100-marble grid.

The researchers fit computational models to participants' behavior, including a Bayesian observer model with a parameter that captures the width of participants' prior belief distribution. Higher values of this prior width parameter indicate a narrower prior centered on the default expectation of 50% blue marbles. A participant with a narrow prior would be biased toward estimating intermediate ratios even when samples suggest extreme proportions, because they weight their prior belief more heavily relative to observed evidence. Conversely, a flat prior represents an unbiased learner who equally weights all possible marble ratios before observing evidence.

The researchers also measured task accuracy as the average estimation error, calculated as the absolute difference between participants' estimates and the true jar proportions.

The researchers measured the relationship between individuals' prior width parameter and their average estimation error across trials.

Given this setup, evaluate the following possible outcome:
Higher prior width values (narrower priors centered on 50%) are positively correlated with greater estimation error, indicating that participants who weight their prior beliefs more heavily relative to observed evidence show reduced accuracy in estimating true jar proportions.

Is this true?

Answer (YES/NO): YES